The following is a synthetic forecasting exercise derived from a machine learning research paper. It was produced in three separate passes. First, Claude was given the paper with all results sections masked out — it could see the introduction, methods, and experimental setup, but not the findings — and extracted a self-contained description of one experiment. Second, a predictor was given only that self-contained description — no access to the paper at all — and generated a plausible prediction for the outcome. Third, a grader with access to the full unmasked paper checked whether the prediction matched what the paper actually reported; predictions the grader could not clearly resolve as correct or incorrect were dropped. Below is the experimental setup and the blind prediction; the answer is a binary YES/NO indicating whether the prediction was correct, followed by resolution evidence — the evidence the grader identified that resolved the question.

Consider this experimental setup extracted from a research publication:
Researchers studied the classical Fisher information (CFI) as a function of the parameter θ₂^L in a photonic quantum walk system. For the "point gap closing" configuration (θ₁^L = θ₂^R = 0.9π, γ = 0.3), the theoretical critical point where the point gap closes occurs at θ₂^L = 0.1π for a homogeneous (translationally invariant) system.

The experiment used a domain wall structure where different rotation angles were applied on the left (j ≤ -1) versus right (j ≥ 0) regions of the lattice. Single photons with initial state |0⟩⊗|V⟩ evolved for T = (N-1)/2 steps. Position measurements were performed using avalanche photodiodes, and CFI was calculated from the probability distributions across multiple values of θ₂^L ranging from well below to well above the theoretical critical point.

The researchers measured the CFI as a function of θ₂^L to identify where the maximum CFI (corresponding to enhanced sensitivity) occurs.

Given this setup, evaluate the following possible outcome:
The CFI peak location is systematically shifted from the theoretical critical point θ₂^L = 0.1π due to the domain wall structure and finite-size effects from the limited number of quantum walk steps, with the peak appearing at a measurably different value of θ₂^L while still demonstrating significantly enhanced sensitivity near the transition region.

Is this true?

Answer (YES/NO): NO